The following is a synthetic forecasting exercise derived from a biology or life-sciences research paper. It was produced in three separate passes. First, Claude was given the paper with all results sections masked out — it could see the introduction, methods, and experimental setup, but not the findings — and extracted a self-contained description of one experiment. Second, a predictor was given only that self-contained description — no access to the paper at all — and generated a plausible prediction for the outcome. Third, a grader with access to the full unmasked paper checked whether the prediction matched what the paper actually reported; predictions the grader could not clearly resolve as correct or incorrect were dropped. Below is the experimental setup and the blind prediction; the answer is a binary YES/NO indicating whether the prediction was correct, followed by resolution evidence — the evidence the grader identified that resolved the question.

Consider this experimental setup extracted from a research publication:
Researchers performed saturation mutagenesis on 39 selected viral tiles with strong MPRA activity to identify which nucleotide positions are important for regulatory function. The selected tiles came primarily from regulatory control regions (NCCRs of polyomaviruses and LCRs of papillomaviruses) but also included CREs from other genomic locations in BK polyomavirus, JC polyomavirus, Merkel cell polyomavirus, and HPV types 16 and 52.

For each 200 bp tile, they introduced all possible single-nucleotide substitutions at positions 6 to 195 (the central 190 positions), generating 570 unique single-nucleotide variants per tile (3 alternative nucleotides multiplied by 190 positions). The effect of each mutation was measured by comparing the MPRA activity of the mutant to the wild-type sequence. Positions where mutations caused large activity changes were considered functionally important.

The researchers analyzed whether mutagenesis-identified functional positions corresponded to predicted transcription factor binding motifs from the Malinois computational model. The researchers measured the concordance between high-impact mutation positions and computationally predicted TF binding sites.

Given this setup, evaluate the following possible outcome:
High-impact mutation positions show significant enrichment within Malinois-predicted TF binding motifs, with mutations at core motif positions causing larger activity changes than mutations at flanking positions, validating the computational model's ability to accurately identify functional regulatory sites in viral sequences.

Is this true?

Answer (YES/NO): YES